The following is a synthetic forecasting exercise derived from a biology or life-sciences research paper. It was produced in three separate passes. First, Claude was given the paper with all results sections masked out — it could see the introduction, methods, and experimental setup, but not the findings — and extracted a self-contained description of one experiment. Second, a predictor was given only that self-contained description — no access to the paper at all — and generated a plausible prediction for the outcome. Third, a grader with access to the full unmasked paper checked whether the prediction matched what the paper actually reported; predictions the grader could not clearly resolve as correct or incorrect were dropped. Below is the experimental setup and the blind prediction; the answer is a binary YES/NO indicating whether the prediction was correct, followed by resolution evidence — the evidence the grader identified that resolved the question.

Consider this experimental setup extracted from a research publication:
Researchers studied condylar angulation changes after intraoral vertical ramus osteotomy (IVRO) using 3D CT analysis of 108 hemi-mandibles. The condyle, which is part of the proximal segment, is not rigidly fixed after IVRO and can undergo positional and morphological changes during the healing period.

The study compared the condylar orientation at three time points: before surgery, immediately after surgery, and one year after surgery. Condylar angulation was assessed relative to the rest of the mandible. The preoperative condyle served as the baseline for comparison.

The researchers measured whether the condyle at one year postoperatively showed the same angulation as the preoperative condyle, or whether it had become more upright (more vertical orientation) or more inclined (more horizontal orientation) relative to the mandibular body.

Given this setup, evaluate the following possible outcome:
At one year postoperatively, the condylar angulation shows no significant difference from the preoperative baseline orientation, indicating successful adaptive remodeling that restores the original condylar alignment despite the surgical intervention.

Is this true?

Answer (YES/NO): NO